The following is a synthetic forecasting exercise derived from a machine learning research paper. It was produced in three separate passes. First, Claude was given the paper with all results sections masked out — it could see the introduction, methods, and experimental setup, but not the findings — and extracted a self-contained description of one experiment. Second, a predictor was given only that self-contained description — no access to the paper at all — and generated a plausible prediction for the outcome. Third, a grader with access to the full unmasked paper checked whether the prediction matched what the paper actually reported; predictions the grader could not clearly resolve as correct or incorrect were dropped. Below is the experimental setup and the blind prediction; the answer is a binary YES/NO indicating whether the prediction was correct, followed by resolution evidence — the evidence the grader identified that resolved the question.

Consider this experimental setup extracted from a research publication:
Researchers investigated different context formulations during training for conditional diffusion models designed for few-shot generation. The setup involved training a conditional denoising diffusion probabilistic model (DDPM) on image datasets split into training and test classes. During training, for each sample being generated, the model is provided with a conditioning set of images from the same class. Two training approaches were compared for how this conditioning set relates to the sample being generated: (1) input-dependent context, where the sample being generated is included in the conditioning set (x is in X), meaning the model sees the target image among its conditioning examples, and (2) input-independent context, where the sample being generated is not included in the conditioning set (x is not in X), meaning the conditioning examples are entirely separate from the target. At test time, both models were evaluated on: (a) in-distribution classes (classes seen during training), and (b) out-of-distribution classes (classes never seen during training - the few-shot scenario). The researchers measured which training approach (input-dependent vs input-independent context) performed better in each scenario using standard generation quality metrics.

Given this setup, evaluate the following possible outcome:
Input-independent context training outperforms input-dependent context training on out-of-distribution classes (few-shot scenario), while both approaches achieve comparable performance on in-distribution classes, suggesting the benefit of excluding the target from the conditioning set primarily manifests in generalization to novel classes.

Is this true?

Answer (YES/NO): NO